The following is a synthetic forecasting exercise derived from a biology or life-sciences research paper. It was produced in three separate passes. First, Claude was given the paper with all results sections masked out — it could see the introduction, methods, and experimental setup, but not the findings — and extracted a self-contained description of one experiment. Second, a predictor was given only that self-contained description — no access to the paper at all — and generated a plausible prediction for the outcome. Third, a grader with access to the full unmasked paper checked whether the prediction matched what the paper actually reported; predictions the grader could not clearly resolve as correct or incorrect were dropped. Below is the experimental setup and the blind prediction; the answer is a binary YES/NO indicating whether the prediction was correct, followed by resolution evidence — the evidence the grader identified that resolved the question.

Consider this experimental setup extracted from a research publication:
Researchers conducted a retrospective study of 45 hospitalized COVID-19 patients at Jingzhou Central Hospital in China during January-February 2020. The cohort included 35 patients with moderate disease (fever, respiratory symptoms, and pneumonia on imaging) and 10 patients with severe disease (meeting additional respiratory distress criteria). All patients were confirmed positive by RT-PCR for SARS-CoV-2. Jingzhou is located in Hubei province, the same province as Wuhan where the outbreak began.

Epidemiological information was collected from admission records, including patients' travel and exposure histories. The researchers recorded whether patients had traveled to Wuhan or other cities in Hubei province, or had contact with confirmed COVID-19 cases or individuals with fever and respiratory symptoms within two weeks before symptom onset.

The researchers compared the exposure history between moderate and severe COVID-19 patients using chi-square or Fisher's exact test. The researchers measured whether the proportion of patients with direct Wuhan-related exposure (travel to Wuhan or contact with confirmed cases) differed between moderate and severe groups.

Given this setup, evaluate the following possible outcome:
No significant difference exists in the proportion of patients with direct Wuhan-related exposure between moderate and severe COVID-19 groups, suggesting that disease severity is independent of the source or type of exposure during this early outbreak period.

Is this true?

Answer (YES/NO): YES